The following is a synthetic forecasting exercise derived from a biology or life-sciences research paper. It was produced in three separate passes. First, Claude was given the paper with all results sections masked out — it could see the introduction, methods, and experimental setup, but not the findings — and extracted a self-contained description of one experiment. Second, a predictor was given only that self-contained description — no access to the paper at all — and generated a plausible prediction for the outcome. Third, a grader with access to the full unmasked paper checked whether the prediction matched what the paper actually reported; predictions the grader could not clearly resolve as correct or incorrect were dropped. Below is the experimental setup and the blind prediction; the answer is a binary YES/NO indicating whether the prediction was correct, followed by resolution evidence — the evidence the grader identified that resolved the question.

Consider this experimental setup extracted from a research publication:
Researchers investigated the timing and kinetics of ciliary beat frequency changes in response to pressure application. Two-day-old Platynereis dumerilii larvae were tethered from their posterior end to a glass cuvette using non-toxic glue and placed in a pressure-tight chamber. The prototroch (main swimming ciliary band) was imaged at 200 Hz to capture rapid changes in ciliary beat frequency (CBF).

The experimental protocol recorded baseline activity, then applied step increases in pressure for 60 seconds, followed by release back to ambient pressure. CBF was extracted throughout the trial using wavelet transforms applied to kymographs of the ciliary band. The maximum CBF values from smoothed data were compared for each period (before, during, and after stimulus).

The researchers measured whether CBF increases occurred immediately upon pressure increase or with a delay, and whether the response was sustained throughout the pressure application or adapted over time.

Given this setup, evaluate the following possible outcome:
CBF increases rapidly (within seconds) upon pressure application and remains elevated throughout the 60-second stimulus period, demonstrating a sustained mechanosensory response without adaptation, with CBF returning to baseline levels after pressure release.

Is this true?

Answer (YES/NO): NO